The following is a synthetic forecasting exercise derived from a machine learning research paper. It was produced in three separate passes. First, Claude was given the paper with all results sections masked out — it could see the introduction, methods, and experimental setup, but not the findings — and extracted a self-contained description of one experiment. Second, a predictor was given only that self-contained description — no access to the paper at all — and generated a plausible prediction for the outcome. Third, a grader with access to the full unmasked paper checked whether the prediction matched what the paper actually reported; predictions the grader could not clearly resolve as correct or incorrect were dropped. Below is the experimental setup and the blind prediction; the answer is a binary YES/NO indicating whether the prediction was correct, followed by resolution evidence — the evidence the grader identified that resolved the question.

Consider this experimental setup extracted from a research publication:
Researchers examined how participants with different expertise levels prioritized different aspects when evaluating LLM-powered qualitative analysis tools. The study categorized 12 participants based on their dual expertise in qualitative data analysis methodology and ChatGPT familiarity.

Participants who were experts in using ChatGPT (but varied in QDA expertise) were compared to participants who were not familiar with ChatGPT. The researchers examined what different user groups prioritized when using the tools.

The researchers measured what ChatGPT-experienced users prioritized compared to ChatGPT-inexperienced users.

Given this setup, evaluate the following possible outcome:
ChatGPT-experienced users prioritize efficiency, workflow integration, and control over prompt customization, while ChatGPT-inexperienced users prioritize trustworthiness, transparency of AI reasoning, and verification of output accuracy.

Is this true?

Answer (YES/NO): NO